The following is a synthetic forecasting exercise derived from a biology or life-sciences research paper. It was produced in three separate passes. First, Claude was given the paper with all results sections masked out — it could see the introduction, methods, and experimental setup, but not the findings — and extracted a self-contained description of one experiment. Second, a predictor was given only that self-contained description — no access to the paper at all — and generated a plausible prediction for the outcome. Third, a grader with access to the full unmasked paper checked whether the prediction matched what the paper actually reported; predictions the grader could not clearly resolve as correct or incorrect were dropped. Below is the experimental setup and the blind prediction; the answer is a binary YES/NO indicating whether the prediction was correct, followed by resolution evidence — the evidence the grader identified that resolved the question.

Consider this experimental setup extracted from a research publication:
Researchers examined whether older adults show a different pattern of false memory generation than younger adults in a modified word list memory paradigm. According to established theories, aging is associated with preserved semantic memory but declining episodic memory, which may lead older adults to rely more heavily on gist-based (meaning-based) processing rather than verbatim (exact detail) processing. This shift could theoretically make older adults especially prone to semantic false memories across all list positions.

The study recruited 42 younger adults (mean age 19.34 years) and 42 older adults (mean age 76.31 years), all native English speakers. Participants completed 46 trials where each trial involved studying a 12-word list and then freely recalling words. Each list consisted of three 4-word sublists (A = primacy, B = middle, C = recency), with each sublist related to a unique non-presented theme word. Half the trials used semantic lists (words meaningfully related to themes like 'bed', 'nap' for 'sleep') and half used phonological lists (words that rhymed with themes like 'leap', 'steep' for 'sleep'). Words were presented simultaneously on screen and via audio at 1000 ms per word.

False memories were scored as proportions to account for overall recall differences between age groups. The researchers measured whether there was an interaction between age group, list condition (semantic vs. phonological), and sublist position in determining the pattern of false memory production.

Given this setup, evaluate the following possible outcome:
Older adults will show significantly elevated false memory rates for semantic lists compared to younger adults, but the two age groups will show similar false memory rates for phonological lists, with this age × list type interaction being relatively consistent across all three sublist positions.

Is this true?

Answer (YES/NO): NO